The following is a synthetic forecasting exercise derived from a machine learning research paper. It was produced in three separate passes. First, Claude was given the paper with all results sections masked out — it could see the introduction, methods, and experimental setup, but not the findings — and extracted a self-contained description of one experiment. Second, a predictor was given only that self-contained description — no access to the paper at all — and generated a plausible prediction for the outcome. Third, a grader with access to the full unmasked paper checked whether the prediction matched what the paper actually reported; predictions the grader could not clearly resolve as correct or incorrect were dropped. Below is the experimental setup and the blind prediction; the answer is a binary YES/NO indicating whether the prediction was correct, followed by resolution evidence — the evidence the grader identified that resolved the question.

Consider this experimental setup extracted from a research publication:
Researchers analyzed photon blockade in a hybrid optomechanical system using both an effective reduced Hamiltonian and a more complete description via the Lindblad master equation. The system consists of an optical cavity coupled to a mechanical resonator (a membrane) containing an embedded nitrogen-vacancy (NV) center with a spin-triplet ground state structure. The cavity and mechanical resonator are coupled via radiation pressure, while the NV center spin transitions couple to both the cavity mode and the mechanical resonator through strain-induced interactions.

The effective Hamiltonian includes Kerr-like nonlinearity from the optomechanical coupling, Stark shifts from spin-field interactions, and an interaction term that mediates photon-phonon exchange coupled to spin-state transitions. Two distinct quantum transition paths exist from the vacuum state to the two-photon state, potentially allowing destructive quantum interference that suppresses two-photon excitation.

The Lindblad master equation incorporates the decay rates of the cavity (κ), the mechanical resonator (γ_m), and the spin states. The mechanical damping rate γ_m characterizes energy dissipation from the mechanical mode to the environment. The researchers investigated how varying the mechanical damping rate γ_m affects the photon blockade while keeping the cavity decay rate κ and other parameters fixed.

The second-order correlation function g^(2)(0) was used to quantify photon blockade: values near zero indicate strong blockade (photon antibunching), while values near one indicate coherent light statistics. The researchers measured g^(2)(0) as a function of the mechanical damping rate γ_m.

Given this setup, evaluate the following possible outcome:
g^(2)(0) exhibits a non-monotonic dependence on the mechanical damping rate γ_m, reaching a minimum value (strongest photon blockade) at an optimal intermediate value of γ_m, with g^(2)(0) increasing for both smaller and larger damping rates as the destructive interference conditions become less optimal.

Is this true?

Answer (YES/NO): YES